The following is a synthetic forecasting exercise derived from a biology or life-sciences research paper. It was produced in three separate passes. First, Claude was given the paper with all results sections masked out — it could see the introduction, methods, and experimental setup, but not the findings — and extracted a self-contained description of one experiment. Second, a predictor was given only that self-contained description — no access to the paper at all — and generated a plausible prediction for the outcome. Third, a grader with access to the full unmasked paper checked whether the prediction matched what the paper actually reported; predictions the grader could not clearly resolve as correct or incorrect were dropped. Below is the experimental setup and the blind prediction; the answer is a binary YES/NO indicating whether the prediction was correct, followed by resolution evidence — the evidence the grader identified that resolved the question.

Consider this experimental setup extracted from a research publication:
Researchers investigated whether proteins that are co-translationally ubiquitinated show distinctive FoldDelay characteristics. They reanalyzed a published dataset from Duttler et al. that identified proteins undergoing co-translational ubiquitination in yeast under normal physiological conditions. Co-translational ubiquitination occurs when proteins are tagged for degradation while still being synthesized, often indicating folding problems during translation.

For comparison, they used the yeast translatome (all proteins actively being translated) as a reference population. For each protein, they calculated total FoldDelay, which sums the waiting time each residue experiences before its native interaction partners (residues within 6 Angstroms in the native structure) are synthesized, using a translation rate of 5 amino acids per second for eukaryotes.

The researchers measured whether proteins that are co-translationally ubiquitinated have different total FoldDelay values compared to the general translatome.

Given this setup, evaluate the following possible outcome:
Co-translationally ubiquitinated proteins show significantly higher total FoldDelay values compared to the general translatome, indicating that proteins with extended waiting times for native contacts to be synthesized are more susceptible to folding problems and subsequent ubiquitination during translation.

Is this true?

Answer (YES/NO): YES